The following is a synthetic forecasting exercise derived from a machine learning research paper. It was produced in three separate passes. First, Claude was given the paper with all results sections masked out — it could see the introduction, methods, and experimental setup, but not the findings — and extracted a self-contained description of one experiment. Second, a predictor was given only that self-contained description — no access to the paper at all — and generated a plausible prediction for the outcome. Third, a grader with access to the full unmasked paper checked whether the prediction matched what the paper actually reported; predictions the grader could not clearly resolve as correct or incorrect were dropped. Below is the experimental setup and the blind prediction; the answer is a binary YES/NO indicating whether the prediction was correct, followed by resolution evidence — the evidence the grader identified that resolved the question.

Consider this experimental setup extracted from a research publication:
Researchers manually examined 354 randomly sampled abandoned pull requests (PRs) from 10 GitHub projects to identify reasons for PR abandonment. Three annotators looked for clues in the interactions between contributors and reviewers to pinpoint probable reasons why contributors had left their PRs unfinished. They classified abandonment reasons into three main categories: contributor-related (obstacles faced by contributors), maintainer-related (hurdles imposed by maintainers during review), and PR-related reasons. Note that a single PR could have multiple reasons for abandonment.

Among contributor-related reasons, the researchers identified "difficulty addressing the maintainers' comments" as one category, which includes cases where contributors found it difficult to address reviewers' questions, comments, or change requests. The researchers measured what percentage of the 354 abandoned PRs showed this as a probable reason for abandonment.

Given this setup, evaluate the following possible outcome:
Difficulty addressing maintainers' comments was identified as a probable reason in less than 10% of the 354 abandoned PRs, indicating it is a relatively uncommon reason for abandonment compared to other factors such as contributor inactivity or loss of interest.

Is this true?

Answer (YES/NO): NO